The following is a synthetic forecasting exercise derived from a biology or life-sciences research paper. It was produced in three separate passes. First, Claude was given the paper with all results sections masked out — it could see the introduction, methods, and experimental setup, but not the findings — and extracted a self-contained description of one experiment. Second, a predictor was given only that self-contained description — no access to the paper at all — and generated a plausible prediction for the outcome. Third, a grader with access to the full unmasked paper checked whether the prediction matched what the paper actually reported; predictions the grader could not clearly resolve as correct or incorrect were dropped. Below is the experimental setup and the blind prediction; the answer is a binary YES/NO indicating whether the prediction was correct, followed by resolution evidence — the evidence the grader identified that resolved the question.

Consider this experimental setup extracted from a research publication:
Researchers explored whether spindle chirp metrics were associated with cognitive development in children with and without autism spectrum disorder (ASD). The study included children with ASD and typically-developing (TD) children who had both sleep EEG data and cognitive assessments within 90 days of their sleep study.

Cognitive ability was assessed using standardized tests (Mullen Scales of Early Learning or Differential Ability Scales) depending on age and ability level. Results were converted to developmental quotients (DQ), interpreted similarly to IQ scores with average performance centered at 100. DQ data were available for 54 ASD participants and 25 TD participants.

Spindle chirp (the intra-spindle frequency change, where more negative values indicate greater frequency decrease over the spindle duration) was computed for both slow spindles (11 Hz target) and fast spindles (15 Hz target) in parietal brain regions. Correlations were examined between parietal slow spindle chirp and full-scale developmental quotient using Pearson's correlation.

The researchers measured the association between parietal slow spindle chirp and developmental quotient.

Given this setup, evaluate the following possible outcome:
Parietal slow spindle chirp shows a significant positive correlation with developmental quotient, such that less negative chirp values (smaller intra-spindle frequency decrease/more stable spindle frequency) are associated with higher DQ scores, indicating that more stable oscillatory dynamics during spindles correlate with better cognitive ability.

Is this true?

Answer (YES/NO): YES